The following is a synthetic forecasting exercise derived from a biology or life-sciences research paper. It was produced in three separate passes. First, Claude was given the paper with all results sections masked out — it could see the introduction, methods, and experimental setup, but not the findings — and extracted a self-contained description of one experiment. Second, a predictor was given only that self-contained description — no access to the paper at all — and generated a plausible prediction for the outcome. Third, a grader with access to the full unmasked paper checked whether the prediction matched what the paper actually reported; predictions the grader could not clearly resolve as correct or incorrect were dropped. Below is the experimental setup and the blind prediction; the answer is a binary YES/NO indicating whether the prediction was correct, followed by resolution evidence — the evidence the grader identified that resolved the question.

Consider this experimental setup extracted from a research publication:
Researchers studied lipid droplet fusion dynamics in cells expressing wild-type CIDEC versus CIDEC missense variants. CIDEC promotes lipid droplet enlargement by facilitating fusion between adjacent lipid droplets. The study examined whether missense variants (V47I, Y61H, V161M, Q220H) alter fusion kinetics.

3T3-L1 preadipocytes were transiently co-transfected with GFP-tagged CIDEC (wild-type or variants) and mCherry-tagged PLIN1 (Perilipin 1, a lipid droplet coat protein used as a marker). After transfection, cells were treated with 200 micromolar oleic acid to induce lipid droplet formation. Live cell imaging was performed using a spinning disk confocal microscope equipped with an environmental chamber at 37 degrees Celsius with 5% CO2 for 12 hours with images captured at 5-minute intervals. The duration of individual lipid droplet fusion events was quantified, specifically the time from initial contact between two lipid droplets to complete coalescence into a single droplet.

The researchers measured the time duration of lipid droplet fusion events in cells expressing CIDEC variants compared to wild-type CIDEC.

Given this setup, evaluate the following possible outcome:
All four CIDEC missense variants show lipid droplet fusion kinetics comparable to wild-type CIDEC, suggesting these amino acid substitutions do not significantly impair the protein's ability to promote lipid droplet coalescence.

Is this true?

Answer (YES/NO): NO